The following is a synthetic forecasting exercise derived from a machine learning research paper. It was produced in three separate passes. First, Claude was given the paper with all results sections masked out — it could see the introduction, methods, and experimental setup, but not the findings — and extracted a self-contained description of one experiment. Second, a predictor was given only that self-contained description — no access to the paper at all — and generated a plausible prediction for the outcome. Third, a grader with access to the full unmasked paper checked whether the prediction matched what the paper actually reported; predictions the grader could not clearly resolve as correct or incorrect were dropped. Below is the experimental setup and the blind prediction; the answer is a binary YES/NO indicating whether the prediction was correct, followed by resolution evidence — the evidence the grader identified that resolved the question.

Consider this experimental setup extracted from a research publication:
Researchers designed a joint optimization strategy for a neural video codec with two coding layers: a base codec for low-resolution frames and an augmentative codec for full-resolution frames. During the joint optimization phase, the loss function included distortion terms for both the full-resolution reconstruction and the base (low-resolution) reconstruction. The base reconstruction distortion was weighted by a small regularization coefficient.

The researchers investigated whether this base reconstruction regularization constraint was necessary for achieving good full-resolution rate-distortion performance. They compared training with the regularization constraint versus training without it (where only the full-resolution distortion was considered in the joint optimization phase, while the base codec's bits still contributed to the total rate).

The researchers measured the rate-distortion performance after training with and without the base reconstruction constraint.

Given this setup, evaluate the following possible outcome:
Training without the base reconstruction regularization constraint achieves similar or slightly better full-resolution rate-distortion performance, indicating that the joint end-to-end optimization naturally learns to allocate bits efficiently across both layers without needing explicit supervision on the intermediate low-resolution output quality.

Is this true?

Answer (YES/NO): NO